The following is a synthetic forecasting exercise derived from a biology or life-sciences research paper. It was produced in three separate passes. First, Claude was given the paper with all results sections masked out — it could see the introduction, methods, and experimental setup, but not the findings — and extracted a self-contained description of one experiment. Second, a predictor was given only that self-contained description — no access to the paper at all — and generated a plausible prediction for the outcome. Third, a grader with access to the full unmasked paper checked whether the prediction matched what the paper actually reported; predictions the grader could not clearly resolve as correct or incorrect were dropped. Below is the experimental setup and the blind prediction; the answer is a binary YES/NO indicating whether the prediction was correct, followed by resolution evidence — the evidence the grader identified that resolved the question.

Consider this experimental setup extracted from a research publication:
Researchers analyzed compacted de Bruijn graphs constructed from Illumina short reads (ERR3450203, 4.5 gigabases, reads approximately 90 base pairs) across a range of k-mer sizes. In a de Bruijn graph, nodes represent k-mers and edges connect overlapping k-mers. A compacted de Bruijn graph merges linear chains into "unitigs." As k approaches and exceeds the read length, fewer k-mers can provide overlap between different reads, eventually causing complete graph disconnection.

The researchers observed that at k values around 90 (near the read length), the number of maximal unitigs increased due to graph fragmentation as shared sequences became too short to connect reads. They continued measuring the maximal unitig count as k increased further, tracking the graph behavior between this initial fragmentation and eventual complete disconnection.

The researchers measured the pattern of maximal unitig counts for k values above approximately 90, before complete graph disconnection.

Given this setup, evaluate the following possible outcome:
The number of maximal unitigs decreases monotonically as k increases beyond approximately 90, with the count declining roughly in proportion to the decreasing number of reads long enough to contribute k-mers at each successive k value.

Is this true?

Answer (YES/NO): NO